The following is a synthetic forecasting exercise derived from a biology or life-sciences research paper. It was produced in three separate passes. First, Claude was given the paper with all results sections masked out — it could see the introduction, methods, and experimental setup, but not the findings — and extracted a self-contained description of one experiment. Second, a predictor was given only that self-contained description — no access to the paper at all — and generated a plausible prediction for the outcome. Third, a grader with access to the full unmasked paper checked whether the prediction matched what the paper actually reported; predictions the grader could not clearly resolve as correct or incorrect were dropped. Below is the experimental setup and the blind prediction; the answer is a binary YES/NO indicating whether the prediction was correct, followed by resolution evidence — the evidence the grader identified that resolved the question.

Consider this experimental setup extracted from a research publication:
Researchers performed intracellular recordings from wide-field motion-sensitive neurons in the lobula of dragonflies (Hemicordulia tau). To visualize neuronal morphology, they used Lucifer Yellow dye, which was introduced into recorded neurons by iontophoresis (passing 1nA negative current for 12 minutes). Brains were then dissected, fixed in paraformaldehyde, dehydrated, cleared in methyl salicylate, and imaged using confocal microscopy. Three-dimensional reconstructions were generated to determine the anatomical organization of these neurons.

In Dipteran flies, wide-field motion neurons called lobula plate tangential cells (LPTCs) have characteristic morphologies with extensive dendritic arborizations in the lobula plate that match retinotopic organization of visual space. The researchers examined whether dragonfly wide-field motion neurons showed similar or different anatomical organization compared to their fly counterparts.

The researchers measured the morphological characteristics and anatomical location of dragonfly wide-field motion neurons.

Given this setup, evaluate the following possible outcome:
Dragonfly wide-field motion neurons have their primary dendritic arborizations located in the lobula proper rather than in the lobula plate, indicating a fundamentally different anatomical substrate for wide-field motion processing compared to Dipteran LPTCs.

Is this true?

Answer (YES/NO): NO